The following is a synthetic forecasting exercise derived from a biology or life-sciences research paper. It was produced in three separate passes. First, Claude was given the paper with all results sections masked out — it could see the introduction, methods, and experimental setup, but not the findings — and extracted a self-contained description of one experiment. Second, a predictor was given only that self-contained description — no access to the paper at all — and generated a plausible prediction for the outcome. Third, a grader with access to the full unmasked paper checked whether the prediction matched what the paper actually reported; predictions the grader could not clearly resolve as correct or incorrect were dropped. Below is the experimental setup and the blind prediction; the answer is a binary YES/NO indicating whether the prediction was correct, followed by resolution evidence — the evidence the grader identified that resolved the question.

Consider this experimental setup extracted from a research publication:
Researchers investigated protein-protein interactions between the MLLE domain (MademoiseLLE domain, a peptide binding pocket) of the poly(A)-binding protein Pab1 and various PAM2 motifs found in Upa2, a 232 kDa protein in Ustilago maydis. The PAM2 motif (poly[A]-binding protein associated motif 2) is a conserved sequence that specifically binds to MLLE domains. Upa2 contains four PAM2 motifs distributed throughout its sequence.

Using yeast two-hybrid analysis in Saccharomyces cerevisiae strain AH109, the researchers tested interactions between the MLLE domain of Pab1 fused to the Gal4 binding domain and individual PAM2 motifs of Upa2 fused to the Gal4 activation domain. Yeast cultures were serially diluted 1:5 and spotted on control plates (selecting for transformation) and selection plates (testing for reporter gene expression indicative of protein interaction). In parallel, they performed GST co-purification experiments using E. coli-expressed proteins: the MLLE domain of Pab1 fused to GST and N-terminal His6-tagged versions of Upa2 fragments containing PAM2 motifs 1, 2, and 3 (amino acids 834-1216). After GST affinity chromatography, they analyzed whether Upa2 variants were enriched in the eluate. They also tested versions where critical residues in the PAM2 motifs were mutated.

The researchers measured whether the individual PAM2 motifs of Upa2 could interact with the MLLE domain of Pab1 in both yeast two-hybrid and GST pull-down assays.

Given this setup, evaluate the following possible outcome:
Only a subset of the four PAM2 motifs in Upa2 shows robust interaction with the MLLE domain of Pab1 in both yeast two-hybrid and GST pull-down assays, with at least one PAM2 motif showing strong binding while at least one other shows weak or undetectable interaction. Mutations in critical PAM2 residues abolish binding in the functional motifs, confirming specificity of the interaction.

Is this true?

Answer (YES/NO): NO